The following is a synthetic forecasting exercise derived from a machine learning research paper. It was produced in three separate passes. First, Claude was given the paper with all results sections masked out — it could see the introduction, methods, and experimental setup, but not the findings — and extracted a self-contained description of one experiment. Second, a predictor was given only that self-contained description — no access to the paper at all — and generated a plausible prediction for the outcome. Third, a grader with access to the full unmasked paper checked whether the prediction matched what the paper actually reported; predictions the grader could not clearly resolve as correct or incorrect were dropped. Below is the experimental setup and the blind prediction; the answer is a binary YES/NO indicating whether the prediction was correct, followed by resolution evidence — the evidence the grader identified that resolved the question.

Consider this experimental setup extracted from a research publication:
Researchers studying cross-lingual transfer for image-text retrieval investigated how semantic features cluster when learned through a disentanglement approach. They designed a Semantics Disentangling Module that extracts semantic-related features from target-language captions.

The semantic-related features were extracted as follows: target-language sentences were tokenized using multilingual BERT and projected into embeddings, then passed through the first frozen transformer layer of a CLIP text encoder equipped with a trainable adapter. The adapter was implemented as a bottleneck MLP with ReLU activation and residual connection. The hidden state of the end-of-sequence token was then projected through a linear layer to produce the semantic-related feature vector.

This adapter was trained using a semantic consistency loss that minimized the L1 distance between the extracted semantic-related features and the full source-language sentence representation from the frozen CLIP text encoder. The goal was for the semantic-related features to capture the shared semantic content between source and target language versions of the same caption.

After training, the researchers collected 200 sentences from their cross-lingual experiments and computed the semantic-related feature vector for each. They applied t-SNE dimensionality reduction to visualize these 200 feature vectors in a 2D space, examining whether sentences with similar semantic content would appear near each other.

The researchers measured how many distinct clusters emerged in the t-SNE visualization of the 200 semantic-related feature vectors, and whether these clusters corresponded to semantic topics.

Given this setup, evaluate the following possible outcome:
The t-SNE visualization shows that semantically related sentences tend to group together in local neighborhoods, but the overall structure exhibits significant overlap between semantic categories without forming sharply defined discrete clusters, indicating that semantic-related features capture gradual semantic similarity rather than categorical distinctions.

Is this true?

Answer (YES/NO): NO